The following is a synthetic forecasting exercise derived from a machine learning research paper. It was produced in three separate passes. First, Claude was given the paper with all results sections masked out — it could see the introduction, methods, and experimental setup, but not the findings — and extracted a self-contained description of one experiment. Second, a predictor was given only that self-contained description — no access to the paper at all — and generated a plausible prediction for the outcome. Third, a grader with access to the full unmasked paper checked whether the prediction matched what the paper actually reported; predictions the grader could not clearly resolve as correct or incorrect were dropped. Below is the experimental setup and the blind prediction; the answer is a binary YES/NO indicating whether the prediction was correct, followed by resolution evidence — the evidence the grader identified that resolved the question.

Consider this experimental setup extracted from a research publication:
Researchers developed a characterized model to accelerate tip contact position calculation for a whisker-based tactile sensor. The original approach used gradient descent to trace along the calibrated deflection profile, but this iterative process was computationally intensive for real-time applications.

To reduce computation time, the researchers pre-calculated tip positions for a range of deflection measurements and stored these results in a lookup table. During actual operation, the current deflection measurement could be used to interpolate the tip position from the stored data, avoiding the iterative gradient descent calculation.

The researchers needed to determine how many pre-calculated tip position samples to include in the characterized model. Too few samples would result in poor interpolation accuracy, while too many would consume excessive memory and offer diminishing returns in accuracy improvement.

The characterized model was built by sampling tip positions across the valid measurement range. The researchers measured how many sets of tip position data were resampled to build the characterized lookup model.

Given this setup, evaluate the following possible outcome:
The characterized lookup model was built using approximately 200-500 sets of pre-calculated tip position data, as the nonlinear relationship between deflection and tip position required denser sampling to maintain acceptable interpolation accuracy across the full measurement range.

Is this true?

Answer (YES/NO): NO